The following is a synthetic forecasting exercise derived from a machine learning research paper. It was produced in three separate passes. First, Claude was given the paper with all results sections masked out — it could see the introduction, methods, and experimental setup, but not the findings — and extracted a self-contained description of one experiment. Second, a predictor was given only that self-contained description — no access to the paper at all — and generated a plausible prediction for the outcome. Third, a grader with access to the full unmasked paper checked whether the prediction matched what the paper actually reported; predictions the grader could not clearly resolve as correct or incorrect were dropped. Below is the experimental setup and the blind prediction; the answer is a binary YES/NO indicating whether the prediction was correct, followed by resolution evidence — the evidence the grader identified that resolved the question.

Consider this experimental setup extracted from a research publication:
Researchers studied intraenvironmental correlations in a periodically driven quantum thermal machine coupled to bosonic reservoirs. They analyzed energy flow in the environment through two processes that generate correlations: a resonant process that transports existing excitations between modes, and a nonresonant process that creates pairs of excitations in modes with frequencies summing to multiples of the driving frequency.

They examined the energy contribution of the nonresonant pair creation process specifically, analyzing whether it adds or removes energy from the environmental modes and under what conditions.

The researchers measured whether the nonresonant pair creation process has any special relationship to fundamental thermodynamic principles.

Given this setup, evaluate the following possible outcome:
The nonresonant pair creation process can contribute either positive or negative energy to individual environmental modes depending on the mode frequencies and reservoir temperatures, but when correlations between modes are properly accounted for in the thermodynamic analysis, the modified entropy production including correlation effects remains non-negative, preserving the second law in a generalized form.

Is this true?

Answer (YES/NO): NO